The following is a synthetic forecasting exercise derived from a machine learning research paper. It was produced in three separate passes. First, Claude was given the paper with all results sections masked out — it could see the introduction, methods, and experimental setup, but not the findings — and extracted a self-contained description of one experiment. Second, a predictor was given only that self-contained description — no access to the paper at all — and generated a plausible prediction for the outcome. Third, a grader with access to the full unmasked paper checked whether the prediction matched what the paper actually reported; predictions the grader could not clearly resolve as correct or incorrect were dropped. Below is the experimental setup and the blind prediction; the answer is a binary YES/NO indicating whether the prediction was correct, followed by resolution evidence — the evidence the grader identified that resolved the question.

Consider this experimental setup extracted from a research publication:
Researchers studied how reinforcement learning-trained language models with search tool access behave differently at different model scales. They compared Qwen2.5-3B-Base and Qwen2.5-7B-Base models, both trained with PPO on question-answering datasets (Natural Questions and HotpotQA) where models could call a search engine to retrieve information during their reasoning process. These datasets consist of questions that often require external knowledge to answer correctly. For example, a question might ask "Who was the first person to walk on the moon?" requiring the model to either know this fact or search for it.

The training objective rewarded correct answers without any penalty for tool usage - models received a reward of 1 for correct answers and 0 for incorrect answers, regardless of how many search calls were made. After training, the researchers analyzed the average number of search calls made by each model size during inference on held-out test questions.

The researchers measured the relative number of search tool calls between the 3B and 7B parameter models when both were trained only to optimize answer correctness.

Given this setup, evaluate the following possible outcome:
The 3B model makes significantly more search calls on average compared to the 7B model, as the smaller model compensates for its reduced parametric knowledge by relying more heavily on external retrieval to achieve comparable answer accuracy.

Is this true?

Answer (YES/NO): NO